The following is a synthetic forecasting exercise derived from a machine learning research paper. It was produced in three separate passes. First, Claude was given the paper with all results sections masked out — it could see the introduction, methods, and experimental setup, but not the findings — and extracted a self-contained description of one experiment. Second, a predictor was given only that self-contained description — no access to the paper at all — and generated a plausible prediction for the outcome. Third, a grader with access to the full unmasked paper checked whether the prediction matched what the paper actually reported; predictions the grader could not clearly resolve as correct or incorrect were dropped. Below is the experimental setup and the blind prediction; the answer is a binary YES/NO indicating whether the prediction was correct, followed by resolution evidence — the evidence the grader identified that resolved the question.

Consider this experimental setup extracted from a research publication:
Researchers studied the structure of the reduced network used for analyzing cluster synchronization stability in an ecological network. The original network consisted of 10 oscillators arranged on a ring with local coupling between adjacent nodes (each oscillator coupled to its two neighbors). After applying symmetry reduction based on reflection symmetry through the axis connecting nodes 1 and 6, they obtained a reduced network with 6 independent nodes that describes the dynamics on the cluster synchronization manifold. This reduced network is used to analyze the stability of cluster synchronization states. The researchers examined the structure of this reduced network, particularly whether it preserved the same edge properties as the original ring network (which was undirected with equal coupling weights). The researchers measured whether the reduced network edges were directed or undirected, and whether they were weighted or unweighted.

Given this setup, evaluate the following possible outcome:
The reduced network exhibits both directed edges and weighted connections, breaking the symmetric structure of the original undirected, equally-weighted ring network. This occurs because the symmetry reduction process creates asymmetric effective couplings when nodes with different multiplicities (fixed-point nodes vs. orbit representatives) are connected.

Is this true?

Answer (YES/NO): NO